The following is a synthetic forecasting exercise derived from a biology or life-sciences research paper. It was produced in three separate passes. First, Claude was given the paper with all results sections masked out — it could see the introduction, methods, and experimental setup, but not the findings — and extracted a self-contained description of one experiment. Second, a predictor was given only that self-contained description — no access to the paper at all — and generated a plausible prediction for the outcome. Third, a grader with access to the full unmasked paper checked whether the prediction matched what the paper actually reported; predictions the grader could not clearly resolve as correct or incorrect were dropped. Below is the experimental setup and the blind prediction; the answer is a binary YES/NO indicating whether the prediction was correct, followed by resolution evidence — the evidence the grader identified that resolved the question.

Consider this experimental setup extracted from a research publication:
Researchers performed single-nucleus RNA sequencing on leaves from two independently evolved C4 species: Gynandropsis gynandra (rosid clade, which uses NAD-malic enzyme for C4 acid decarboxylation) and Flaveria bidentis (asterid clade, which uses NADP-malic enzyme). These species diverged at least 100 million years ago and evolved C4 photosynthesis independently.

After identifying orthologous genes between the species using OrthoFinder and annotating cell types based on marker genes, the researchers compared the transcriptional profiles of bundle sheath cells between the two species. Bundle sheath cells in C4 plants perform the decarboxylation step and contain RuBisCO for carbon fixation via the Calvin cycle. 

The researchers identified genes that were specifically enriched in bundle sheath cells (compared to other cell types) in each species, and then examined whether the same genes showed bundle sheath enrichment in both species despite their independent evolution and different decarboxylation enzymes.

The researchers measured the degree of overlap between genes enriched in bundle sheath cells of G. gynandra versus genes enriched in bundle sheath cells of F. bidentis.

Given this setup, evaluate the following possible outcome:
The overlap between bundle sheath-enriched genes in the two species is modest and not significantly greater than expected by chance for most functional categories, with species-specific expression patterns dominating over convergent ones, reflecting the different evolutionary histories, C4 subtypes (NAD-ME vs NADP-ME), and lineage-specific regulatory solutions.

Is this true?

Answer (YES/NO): NO